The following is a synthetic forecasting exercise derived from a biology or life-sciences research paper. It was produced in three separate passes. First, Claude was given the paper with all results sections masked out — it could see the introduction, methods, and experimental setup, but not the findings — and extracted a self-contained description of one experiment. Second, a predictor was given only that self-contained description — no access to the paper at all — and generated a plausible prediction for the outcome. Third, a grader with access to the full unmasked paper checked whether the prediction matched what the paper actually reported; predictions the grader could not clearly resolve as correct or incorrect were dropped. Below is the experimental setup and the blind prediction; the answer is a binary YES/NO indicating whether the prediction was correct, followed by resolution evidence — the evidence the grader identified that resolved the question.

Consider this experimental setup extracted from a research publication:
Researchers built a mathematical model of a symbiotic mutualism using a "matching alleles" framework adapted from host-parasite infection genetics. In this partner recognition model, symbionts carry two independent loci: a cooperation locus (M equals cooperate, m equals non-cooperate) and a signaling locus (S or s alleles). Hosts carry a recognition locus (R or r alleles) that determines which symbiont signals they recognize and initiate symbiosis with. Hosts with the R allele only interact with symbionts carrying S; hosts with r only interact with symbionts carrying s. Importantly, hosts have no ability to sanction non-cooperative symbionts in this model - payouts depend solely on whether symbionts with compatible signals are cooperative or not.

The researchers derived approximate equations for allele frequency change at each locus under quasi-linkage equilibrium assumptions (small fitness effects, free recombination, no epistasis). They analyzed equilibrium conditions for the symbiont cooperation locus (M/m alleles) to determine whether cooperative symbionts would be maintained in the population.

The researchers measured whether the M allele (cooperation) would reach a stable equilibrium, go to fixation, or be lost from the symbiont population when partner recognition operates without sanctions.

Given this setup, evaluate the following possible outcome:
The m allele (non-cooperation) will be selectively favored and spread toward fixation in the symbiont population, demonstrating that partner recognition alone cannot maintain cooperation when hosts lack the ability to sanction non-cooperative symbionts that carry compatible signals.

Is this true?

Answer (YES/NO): YES